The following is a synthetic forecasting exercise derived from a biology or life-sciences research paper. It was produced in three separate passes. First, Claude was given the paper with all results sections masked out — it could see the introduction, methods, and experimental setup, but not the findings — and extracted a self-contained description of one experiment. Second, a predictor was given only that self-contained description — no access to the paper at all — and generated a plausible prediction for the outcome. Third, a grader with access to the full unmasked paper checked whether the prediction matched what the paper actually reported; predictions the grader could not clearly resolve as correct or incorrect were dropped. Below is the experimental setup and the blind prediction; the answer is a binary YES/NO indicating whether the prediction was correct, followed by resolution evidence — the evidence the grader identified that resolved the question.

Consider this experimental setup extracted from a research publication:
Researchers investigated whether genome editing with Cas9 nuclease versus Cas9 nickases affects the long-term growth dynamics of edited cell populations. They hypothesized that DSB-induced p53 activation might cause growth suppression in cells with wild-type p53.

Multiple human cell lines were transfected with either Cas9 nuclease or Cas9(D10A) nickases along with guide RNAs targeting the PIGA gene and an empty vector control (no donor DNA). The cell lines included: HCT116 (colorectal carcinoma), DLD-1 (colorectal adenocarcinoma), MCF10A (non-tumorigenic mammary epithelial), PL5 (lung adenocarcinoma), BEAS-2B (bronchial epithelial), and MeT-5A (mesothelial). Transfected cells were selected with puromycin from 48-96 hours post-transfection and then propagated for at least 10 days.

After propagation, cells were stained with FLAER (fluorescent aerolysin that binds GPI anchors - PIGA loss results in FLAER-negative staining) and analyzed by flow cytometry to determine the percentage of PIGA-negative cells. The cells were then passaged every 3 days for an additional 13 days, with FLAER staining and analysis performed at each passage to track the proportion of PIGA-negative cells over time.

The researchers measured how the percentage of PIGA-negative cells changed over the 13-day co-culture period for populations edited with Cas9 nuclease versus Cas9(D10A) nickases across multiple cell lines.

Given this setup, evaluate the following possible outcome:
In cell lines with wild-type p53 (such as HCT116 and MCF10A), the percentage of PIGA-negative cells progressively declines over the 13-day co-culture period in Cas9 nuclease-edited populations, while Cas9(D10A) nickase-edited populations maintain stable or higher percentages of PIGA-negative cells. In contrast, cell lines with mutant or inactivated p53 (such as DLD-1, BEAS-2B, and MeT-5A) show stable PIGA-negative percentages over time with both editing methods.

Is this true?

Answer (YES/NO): NO